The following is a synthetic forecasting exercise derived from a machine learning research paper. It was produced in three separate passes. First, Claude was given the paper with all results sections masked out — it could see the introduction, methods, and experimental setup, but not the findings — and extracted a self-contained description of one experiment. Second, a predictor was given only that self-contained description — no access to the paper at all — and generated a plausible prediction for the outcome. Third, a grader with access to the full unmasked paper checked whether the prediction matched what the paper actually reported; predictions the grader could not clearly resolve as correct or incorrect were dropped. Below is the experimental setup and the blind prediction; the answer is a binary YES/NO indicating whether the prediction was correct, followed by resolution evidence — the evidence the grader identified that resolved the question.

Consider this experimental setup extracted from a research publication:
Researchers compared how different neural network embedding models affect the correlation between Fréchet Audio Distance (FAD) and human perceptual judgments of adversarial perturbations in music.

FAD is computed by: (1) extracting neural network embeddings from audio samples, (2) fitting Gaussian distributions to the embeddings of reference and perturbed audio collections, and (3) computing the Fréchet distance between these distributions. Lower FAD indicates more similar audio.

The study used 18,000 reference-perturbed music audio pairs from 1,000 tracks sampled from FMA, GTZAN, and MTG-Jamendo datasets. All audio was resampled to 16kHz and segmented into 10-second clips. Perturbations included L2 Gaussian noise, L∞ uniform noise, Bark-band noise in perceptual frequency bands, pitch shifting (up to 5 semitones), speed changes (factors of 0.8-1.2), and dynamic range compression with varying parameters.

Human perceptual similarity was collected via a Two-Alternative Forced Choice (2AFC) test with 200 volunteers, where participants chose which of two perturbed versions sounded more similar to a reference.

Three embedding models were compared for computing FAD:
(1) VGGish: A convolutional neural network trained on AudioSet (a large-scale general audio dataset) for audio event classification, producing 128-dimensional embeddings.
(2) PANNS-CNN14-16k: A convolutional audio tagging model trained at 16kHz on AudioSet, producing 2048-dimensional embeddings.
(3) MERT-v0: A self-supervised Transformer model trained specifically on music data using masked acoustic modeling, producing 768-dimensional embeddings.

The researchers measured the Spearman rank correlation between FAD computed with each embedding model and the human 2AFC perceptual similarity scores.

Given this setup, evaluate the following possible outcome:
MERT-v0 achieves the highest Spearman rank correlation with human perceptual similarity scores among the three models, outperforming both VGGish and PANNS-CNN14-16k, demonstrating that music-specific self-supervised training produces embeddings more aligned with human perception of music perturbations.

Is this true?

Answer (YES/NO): YES